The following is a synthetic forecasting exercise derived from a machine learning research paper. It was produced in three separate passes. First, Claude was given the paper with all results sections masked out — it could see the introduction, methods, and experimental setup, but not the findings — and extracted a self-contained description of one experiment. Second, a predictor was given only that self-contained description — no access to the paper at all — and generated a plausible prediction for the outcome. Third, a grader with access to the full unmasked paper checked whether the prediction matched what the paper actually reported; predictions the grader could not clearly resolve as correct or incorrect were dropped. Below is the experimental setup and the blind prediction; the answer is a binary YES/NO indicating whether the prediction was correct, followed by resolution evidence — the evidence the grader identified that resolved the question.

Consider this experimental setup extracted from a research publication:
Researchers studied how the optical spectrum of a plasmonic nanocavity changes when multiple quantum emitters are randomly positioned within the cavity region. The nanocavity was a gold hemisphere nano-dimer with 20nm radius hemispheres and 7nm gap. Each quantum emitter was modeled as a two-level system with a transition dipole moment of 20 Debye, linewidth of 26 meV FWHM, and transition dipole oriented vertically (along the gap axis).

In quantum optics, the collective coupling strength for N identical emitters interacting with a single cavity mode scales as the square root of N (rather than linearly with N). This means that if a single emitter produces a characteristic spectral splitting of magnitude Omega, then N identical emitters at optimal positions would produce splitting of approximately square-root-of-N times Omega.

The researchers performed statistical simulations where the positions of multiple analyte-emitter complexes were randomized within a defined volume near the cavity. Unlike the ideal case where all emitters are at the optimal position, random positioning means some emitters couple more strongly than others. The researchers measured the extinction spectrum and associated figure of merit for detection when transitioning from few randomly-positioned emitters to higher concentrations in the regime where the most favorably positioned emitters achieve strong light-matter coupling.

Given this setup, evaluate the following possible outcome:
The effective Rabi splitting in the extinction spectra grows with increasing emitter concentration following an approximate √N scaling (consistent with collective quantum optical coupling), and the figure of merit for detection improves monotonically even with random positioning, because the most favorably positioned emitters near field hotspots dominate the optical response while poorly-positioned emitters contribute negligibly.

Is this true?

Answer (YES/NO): NO